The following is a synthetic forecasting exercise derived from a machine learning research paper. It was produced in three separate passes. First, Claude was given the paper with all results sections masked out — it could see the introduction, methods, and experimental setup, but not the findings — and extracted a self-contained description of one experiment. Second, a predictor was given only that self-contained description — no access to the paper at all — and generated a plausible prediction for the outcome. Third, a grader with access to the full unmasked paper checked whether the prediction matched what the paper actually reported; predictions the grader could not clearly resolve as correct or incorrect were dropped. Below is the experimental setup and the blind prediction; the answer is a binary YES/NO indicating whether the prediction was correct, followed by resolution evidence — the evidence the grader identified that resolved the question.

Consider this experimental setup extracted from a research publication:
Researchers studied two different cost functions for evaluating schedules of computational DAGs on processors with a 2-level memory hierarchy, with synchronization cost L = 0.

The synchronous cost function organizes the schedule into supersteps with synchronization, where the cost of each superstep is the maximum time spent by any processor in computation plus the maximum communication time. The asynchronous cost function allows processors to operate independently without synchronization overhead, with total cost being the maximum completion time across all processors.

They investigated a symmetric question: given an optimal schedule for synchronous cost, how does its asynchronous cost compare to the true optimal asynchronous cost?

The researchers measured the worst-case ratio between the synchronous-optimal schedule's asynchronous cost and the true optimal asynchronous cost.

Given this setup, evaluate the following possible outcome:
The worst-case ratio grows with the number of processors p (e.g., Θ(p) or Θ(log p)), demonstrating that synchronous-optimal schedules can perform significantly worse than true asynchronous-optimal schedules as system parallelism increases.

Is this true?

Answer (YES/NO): NO